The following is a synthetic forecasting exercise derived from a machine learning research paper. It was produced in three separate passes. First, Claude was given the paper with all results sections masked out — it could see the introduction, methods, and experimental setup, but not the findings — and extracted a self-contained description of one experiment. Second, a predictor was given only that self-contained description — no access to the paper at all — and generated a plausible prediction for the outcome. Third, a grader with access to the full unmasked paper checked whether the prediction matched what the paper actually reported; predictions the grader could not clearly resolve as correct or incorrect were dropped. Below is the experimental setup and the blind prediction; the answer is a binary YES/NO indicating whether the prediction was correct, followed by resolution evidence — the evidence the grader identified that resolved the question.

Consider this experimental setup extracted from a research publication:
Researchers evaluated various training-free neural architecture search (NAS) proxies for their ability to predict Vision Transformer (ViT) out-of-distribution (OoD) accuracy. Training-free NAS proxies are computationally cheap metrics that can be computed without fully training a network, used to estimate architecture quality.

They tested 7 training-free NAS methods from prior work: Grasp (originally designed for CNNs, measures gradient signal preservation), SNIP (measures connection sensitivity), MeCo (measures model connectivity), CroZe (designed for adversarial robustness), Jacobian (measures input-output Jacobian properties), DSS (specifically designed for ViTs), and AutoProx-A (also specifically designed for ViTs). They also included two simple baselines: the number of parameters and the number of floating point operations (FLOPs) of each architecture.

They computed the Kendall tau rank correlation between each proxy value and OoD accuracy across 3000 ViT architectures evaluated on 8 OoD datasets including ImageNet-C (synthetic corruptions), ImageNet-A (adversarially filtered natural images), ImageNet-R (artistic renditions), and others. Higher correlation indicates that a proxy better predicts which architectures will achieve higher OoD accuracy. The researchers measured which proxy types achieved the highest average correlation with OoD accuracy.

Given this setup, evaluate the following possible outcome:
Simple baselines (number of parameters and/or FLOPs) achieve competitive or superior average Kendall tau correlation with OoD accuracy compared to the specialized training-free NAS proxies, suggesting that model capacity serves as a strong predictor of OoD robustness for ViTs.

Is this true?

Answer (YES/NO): YES